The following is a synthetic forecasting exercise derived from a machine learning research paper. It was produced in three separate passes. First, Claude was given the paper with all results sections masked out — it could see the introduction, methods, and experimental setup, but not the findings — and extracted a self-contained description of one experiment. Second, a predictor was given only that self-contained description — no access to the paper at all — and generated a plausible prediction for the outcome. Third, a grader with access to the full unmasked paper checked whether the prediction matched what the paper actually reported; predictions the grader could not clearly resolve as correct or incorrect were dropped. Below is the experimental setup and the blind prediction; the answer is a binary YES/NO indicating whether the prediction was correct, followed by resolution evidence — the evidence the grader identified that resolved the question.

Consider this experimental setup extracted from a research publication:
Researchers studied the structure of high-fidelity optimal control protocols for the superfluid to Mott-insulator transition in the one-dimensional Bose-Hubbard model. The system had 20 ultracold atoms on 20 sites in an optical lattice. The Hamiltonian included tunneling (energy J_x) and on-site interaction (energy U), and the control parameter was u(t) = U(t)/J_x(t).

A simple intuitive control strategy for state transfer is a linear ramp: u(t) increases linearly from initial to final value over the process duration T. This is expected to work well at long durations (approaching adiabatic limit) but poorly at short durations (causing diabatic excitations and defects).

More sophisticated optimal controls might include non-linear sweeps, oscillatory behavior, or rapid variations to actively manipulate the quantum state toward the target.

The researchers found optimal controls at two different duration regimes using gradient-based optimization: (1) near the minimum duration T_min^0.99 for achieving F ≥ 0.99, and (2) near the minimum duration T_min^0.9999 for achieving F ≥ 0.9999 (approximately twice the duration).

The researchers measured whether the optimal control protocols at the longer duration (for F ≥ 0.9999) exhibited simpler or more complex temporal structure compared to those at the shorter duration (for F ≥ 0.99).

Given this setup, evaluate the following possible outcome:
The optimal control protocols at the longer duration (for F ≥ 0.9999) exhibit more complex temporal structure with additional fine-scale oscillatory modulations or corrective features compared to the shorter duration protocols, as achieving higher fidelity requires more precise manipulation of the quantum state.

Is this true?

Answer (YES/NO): NO